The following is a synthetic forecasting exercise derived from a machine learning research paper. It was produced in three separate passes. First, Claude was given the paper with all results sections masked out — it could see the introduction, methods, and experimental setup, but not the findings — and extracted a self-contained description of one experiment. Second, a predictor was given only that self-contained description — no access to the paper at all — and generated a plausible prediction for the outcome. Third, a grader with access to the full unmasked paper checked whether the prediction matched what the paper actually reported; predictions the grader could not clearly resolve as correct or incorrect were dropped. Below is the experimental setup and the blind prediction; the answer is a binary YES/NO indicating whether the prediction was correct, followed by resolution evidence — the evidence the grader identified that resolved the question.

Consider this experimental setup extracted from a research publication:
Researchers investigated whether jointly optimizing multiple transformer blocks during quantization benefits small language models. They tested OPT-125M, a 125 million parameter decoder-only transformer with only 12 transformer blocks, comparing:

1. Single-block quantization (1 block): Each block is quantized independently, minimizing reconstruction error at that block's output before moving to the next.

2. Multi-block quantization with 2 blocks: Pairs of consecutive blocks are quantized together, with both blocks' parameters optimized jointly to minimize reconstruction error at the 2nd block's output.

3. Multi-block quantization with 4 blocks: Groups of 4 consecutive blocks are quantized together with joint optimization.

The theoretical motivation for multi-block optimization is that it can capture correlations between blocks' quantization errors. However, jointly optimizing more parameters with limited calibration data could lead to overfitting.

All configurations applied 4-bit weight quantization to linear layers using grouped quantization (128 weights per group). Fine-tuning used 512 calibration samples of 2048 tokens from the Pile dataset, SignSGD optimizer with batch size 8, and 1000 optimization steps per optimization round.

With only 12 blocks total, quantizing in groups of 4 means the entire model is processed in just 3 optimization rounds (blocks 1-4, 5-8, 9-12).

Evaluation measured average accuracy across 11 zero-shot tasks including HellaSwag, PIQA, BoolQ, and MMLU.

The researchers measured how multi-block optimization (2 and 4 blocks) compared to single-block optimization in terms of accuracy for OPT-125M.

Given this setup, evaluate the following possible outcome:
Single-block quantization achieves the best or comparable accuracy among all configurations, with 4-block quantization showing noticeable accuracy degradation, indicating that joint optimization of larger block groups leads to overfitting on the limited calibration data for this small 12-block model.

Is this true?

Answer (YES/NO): NO